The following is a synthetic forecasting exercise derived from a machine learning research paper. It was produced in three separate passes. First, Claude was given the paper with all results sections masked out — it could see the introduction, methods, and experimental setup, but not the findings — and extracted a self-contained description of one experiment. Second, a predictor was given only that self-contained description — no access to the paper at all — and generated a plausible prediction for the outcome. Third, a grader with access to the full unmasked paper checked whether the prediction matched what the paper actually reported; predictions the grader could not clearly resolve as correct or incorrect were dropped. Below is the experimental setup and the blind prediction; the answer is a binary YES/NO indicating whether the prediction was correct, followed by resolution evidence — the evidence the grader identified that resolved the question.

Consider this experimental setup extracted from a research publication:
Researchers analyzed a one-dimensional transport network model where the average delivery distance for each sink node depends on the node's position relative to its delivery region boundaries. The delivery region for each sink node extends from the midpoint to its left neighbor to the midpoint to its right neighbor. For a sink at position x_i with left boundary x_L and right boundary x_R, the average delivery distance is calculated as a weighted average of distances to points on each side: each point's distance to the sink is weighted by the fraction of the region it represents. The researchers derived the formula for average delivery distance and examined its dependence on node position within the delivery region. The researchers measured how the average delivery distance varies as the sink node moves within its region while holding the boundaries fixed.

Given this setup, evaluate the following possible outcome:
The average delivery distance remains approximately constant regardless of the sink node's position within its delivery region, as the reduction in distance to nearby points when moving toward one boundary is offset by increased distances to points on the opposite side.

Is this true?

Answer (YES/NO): NO